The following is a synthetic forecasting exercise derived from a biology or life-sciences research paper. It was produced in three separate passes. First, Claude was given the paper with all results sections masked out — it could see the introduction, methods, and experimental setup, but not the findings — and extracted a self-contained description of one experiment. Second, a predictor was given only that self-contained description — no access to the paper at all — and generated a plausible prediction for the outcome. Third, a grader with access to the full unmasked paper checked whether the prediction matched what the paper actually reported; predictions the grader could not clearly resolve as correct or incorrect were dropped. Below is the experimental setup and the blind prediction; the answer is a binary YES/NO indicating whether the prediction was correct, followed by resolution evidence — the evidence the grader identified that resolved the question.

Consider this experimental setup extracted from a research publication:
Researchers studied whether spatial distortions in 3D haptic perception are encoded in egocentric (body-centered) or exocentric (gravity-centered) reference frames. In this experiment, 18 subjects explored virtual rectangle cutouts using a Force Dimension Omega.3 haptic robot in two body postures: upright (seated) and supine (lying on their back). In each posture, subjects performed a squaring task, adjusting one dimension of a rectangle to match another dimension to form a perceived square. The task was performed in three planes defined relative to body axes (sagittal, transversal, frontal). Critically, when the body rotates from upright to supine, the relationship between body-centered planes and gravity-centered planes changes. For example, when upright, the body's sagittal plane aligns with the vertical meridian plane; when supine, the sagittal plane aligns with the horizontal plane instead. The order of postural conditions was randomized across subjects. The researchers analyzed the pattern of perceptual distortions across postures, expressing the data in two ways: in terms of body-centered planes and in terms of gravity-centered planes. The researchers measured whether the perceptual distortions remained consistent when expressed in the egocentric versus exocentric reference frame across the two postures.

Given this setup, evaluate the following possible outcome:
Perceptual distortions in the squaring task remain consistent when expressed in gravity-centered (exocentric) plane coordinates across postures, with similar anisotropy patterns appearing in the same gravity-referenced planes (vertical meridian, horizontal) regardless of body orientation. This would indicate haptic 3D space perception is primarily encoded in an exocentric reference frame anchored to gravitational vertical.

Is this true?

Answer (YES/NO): NO